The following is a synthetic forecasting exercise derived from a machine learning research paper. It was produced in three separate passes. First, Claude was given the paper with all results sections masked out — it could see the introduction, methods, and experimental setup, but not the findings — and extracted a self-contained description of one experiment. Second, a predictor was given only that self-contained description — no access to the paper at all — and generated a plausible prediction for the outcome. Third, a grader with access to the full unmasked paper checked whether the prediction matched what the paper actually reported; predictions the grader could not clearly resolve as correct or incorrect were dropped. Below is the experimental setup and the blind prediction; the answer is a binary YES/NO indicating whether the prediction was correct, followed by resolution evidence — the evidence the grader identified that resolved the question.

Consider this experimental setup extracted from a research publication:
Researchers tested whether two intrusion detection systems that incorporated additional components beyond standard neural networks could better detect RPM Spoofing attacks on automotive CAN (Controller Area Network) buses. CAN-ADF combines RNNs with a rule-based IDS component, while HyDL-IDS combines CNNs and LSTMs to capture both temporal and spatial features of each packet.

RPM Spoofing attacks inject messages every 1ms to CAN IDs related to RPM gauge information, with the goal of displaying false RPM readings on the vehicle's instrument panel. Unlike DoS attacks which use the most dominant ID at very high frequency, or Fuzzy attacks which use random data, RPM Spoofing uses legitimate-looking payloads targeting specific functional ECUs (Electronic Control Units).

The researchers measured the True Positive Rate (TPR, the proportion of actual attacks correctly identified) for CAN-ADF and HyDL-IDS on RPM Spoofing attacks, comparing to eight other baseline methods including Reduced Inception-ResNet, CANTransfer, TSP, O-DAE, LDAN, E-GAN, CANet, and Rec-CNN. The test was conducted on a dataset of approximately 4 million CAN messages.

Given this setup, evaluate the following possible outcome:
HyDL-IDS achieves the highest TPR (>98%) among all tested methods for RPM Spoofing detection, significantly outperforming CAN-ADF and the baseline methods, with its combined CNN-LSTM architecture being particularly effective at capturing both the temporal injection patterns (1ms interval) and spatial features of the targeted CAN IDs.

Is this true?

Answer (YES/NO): NO